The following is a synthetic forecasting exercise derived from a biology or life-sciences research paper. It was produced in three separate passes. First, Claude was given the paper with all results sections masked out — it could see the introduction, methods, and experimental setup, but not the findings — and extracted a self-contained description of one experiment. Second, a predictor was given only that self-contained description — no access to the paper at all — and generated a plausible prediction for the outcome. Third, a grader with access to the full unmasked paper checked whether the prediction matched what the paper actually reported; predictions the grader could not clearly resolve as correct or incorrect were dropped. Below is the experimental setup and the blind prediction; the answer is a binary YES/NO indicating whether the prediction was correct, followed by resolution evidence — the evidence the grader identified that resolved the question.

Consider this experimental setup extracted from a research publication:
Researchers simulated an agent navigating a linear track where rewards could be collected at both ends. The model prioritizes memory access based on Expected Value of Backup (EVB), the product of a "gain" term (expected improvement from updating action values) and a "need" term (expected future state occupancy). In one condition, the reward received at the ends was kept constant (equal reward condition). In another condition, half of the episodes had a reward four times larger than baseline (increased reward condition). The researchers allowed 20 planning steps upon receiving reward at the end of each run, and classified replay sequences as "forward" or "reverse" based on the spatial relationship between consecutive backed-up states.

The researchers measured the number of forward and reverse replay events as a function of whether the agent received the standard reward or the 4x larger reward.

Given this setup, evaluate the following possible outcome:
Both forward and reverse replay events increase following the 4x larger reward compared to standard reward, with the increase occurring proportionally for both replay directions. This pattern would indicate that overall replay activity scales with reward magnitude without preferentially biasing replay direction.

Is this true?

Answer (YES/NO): NO